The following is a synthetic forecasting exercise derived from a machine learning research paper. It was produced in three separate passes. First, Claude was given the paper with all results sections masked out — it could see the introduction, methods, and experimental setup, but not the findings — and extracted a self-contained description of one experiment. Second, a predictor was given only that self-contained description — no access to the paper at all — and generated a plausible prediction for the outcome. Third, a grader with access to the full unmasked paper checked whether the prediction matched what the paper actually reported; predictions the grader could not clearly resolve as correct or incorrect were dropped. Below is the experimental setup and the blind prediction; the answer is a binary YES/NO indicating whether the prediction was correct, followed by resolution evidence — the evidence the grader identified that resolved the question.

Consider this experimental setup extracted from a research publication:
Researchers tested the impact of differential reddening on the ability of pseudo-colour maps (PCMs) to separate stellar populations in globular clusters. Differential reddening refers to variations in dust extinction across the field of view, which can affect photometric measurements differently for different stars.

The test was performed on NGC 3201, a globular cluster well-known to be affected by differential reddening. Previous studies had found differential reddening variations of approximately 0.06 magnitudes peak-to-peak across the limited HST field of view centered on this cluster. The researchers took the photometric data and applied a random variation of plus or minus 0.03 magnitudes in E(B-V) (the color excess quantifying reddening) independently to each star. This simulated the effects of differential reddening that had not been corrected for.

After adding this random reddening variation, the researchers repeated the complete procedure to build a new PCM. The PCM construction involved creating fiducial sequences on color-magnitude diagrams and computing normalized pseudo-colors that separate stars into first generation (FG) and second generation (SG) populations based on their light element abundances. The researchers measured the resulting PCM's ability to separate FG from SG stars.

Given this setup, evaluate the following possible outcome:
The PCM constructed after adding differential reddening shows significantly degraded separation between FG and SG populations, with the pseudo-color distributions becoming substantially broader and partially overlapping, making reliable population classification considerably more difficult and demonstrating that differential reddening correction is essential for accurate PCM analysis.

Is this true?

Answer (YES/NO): NO